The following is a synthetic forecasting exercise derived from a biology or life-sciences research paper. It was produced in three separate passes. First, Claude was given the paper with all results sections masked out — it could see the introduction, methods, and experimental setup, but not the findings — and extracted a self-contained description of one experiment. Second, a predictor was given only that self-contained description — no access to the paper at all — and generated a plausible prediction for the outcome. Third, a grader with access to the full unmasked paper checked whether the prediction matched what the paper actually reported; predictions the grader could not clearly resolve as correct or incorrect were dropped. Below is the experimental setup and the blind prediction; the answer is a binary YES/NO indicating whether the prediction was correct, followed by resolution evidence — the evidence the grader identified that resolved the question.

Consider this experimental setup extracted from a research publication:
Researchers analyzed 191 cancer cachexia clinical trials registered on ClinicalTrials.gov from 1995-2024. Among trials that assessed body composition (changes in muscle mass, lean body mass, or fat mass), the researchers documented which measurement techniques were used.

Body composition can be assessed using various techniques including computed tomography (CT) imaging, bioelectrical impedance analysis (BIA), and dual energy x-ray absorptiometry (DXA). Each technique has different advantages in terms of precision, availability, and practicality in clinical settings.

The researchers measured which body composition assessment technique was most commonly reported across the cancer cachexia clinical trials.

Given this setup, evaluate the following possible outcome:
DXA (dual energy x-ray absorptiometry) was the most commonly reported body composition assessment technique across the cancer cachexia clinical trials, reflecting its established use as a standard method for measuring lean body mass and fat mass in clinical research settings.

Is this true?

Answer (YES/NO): NO